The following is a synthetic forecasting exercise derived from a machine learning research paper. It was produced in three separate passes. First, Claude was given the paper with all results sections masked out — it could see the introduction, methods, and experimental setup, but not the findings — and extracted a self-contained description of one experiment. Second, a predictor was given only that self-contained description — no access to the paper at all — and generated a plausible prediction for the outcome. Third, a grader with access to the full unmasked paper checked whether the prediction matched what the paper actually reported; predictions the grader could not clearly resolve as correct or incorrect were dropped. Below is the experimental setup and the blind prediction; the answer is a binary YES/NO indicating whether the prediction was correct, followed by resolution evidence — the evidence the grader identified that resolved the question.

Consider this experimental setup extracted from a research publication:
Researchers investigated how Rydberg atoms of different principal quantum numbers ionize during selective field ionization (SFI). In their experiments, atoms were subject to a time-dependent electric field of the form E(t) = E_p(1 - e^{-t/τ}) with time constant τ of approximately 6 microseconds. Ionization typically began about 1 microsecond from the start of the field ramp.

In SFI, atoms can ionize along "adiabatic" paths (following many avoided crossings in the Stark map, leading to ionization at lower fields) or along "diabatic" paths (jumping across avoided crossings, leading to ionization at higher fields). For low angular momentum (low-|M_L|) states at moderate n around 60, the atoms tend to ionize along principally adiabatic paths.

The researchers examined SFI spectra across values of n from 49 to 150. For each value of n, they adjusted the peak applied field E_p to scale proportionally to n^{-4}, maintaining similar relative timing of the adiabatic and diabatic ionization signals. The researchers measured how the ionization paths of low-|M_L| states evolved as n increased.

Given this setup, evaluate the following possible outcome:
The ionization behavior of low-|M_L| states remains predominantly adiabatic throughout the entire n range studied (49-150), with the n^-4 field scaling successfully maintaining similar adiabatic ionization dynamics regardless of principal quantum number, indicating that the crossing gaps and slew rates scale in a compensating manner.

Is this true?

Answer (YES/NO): NO